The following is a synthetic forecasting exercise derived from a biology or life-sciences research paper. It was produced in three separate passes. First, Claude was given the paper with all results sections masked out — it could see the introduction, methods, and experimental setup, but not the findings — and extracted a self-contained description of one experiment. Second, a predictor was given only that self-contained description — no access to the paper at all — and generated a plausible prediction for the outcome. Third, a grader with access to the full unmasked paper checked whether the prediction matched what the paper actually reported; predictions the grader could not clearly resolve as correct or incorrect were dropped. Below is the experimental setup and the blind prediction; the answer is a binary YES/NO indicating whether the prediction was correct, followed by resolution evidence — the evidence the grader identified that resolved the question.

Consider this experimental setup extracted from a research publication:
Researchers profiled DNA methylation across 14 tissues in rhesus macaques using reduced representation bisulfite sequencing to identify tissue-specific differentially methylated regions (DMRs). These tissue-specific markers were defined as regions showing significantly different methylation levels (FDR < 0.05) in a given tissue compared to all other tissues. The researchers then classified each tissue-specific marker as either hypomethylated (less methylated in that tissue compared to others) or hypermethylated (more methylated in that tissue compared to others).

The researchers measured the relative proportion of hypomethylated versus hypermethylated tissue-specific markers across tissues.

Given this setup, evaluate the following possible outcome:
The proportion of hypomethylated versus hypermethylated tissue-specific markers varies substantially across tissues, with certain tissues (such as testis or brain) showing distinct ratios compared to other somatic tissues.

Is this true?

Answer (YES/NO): NO